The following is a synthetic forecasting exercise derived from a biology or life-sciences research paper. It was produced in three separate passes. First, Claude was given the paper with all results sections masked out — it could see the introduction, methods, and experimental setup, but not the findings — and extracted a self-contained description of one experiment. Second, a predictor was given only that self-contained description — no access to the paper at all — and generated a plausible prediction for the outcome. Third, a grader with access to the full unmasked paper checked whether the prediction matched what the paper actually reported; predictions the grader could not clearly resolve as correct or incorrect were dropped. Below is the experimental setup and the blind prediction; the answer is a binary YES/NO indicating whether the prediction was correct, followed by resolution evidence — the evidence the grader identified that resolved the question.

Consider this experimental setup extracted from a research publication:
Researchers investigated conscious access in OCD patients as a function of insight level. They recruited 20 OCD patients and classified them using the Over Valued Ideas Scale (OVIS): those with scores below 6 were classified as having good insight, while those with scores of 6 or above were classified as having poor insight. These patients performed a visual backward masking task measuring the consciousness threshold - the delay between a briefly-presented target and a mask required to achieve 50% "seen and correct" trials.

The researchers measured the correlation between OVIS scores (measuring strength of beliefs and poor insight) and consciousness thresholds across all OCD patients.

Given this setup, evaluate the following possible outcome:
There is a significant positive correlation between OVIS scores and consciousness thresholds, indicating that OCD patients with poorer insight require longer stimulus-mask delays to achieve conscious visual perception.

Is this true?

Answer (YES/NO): YES